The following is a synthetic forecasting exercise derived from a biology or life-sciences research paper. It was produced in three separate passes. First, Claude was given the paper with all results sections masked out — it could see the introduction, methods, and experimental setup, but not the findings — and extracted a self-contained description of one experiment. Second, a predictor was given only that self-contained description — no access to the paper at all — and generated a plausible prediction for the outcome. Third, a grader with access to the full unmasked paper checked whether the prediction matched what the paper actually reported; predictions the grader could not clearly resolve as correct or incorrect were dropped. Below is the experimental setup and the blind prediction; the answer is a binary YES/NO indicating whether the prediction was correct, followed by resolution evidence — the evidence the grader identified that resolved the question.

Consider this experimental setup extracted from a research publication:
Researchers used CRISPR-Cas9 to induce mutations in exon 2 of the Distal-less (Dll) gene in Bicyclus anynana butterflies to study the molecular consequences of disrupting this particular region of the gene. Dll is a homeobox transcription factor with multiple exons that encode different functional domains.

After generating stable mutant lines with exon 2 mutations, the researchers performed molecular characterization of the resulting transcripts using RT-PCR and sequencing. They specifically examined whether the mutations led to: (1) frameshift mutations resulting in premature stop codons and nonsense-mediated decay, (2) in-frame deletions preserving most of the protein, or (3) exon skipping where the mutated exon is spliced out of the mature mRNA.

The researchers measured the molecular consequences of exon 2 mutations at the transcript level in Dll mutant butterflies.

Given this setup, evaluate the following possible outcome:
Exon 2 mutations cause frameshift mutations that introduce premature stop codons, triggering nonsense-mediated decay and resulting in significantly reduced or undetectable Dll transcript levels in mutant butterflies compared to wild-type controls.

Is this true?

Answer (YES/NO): NO